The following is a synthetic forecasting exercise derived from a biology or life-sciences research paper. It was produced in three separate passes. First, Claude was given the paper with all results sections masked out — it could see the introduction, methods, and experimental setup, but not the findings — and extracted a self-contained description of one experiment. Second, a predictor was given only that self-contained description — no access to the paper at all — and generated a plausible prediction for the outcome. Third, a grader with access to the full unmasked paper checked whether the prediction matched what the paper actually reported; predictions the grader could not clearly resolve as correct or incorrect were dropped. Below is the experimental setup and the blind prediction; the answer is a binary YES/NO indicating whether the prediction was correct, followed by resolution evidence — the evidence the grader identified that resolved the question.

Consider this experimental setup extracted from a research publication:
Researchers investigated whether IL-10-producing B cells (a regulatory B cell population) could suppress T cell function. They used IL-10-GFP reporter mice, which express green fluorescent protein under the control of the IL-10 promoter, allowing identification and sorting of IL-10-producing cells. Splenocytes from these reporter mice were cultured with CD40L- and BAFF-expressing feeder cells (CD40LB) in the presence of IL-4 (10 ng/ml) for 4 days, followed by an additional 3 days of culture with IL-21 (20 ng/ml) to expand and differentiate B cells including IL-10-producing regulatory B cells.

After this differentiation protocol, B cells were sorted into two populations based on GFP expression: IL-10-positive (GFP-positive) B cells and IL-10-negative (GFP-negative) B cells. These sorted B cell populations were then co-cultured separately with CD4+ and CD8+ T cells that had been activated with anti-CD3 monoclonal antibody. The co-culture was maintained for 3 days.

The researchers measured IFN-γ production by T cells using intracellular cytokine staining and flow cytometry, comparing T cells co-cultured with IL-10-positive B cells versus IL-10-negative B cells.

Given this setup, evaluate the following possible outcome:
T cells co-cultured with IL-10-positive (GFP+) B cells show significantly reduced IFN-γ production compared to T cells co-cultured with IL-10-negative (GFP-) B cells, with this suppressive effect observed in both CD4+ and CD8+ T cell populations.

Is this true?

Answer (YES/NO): YES